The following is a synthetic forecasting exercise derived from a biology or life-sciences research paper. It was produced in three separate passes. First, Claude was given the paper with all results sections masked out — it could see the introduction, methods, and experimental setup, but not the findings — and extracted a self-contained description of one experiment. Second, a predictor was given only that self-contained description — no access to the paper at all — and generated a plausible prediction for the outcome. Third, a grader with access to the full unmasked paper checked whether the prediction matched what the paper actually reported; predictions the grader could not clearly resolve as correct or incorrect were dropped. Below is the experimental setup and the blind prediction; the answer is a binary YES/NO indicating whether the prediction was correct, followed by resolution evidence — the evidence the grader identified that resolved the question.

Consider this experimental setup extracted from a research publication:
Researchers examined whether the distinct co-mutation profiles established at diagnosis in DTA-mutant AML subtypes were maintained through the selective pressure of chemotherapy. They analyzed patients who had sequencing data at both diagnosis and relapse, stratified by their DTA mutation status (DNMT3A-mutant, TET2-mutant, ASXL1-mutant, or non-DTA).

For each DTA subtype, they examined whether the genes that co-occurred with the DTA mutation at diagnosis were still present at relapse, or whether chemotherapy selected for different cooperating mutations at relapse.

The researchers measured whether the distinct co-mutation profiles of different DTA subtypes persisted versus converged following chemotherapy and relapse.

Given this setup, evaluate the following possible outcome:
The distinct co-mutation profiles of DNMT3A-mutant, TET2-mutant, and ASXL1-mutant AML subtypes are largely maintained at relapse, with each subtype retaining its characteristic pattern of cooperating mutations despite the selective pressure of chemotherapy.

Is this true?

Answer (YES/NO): YES